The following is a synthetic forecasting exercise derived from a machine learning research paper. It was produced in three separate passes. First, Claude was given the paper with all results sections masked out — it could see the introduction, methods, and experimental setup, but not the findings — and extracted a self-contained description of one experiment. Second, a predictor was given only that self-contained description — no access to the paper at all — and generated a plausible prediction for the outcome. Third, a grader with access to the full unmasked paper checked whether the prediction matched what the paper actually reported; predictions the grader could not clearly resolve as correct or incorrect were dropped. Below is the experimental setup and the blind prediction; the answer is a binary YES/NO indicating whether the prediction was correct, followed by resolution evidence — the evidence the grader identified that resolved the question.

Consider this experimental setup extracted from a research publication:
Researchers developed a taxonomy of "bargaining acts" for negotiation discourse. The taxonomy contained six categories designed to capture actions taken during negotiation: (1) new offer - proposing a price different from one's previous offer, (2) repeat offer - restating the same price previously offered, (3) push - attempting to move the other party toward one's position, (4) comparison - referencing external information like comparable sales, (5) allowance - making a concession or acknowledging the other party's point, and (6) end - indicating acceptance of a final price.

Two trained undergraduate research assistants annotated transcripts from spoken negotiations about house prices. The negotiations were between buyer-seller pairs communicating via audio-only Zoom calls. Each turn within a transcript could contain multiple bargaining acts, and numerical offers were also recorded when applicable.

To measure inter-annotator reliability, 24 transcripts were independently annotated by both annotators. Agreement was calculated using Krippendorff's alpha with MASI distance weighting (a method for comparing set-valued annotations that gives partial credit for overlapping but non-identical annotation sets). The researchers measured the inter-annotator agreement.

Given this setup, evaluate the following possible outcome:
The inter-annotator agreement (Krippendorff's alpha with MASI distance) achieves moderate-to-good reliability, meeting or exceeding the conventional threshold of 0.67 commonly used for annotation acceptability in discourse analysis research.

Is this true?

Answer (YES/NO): YES